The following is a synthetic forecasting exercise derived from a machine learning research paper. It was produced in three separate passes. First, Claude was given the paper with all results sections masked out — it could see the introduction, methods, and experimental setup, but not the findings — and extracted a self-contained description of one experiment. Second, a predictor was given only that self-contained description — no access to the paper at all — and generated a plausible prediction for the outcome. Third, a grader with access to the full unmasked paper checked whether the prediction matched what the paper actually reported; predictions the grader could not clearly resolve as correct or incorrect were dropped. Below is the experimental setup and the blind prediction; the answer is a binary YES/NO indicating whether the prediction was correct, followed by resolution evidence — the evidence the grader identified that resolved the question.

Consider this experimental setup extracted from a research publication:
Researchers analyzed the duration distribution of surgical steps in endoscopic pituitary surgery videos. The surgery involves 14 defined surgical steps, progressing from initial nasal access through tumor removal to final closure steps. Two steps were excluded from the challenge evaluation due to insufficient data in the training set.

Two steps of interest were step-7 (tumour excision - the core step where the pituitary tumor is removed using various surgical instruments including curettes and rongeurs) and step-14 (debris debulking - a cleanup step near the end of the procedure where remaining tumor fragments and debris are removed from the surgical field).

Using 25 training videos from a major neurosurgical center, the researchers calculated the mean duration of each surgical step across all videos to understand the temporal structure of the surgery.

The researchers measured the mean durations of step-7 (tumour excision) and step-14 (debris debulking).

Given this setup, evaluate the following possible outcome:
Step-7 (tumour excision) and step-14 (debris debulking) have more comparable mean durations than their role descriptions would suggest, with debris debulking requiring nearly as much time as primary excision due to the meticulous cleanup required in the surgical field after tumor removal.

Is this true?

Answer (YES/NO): NO